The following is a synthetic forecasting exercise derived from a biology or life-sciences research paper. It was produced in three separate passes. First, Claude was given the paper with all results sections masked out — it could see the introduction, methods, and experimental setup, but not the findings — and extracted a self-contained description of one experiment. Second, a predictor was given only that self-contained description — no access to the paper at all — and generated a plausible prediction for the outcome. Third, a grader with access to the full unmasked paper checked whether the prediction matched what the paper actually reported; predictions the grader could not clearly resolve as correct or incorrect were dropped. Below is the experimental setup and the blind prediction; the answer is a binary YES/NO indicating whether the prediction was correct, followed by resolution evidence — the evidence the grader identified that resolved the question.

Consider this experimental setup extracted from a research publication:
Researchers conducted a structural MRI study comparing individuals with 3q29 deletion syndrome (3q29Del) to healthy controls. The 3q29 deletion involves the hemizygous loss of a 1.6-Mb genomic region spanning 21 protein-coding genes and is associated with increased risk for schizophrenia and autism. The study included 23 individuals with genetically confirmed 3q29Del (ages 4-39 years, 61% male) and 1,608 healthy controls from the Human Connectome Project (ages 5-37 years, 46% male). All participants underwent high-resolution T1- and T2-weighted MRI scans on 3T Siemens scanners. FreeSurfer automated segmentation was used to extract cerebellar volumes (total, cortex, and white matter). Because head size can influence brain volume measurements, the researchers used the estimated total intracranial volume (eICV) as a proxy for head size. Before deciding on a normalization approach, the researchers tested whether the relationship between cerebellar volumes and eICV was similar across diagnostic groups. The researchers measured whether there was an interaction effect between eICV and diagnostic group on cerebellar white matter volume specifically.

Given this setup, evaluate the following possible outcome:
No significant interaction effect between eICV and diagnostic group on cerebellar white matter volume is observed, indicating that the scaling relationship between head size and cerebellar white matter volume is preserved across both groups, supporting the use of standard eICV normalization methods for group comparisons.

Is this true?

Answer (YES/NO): NO